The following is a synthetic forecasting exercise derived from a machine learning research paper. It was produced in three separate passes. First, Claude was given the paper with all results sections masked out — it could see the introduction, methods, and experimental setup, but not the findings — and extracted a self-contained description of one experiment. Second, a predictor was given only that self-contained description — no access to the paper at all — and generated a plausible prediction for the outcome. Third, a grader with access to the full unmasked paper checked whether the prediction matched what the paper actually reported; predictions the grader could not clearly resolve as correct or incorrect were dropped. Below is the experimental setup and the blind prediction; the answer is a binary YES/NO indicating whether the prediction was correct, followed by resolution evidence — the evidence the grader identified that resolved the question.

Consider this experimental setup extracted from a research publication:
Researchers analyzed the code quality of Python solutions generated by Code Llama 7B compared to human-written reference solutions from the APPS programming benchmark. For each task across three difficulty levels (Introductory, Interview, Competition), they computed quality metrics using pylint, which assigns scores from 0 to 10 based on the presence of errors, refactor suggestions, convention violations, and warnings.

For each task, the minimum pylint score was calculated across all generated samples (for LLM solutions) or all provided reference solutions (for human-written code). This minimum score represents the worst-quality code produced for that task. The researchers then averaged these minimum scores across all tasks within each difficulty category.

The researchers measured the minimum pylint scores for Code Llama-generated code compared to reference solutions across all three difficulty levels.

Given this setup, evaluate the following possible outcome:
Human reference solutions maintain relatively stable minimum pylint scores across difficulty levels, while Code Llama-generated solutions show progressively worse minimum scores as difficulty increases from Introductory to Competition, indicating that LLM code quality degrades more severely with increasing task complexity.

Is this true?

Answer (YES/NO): NO